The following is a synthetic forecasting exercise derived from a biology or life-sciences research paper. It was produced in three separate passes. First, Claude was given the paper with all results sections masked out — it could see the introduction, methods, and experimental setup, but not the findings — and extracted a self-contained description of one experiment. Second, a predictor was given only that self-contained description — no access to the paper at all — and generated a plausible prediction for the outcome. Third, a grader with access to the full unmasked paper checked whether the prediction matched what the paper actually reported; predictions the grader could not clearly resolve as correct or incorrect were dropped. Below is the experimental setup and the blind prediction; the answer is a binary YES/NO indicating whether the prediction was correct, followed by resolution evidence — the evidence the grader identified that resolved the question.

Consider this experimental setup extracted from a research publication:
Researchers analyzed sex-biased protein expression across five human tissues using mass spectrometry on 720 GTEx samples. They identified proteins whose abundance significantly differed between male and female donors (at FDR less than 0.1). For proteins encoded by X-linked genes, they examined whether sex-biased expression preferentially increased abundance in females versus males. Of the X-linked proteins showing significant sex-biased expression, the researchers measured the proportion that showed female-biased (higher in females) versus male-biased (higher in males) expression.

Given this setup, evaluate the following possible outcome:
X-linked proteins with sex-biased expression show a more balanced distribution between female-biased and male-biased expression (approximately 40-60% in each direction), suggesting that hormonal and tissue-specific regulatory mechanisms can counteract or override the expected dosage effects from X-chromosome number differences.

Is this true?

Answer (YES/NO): NO